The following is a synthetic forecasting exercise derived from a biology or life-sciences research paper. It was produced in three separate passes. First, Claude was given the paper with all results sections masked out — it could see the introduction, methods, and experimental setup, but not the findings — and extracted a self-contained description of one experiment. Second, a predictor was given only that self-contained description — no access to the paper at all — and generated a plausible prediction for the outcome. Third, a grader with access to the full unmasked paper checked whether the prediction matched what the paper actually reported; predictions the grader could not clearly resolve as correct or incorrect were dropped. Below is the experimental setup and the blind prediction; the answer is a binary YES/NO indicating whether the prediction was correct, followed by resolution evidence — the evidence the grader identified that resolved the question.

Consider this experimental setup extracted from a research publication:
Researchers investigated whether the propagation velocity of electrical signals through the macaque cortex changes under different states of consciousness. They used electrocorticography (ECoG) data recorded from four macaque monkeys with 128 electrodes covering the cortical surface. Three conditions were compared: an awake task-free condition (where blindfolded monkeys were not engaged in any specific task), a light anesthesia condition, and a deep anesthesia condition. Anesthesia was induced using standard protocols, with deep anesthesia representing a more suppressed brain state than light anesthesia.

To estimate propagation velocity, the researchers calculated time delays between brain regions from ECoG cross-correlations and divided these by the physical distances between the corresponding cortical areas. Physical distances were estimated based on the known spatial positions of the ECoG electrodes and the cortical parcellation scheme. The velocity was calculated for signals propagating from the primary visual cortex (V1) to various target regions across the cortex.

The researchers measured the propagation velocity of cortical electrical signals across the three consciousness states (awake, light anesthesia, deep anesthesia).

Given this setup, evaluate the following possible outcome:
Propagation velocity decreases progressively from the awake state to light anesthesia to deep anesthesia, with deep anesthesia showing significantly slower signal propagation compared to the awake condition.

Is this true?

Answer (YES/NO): NO